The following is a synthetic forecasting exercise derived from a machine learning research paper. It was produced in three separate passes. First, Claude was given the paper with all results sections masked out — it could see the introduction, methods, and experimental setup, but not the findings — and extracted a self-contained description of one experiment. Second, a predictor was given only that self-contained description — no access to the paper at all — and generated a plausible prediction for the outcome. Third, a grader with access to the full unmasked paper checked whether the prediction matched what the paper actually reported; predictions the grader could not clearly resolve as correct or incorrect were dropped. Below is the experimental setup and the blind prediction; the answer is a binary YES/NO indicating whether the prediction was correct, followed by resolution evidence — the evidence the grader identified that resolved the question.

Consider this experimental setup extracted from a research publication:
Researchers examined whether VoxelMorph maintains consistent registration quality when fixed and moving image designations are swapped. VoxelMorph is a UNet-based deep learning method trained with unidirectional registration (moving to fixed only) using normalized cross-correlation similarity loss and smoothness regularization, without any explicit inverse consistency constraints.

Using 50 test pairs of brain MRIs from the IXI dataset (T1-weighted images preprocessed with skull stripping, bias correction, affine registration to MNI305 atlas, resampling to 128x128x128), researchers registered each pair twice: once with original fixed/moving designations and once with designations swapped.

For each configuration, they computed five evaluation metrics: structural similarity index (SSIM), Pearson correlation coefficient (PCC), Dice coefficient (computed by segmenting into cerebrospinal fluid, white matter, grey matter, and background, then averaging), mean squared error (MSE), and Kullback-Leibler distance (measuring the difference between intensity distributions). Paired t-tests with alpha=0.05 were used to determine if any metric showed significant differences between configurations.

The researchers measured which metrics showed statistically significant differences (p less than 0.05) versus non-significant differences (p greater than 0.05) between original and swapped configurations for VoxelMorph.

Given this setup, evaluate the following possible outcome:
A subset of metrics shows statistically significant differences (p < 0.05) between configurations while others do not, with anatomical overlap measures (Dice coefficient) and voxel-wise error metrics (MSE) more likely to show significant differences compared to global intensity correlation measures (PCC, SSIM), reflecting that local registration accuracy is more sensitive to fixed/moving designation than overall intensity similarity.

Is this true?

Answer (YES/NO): NO